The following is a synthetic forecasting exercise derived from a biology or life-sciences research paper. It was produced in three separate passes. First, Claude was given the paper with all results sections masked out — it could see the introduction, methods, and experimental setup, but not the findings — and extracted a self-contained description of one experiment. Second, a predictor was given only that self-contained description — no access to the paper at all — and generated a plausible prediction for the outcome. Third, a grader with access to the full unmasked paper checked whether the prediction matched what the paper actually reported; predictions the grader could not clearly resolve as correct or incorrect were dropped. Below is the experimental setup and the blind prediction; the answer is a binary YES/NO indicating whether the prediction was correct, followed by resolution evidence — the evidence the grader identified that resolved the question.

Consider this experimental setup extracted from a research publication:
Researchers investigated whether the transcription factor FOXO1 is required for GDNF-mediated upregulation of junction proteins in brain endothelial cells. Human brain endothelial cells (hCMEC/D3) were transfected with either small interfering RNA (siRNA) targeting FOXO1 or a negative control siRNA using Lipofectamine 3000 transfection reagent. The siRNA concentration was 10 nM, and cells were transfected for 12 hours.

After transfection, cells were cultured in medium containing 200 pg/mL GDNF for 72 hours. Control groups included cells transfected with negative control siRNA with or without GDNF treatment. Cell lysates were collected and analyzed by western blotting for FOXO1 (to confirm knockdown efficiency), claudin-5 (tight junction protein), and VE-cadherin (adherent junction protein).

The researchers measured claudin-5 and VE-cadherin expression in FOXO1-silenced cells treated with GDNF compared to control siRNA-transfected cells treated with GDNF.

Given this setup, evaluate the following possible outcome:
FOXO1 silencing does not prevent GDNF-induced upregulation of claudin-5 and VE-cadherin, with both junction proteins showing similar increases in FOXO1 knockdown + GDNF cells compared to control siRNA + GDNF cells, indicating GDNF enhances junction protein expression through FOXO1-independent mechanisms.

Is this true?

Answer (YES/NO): NO